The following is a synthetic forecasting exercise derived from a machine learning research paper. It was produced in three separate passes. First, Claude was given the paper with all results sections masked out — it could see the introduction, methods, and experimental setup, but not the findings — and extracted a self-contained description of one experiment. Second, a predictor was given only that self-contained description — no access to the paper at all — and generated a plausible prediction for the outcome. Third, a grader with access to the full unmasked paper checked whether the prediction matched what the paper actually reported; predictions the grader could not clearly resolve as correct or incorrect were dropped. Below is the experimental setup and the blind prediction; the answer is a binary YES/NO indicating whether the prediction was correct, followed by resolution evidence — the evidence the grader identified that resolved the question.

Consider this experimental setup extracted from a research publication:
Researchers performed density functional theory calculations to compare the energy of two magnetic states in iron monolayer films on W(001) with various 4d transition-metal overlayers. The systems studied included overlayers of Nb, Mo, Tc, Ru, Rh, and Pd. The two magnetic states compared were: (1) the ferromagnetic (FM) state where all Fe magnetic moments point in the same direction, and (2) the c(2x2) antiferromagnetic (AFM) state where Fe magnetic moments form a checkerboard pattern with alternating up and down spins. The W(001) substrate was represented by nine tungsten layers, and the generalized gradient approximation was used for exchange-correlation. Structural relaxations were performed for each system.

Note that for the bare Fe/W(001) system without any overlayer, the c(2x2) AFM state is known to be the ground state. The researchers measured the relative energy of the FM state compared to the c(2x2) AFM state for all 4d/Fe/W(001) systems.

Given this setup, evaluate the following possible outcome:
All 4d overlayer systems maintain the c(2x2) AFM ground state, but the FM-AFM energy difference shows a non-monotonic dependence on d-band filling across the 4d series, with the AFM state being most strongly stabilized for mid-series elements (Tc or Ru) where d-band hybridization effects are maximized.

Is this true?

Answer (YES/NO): NO